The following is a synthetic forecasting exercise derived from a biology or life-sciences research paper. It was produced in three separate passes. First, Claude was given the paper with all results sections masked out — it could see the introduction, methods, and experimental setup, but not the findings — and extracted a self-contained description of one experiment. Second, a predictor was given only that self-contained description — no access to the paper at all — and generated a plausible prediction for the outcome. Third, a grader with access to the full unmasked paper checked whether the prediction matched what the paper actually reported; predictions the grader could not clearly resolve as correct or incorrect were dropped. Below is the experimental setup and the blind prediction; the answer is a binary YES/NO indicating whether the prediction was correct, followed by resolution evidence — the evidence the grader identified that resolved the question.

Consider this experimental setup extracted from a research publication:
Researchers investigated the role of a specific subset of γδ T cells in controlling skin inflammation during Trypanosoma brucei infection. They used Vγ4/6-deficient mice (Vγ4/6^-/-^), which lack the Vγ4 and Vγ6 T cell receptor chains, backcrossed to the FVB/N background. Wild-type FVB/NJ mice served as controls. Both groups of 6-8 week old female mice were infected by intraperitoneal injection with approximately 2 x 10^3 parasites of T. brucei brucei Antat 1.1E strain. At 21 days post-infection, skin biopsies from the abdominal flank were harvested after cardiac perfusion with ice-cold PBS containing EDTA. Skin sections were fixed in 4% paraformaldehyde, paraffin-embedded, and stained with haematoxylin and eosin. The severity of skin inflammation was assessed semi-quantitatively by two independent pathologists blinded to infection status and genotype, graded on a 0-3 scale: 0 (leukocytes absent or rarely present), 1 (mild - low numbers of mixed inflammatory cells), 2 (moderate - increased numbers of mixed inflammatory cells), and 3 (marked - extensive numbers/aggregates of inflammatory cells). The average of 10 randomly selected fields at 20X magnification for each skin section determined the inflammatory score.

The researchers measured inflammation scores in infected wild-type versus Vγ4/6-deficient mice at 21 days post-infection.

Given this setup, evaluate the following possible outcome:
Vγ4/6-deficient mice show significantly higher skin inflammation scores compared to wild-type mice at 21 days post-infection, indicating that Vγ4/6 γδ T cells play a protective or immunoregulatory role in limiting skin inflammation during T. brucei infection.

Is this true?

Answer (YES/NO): YES